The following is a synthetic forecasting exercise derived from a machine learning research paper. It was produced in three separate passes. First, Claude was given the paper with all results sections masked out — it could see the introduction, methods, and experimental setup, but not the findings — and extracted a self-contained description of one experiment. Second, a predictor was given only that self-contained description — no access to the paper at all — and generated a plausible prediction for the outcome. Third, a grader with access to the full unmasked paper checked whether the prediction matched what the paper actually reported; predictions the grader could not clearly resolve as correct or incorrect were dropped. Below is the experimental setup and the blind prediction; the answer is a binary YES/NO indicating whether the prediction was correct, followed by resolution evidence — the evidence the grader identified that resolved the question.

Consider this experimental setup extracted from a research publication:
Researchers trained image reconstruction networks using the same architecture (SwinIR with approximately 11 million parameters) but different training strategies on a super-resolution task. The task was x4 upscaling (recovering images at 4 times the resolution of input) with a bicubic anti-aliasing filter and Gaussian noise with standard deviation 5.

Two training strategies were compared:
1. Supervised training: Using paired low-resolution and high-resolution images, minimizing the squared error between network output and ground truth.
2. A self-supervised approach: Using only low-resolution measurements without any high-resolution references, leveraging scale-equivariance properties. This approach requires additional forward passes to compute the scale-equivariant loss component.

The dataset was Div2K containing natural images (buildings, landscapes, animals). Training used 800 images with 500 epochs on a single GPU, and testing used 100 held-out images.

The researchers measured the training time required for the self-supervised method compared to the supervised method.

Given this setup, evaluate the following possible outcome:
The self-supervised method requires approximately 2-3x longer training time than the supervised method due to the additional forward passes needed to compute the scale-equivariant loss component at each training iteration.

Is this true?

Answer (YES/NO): YES